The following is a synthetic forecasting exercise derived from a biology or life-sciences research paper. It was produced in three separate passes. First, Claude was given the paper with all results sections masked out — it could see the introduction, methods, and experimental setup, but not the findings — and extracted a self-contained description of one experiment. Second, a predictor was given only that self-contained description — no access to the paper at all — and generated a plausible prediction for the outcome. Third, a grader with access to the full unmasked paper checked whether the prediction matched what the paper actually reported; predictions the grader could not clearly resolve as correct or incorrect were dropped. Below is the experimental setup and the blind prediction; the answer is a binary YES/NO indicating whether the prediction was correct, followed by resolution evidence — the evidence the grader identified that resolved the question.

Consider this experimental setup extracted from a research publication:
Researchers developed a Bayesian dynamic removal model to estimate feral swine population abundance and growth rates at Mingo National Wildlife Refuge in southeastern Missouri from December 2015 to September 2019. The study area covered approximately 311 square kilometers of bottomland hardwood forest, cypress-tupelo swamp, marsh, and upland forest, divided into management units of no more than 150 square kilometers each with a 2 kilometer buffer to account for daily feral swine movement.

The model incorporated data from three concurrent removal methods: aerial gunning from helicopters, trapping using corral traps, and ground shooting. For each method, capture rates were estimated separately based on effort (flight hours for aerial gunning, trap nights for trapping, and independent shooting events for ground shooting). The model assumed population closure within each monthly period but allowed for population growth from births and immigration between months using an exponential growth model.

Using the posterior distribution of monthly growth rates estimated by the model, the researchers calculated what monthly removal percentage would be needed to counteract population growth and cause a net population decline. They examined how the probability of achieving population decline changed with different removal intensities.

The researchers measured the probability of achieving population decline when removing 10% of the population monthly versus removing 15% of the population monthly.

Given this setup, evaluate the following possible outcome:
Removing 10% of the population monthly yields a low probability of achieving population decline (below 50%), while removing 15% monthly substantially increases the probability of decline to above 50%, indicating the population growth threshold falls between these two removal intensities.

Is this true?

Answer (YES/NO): NO